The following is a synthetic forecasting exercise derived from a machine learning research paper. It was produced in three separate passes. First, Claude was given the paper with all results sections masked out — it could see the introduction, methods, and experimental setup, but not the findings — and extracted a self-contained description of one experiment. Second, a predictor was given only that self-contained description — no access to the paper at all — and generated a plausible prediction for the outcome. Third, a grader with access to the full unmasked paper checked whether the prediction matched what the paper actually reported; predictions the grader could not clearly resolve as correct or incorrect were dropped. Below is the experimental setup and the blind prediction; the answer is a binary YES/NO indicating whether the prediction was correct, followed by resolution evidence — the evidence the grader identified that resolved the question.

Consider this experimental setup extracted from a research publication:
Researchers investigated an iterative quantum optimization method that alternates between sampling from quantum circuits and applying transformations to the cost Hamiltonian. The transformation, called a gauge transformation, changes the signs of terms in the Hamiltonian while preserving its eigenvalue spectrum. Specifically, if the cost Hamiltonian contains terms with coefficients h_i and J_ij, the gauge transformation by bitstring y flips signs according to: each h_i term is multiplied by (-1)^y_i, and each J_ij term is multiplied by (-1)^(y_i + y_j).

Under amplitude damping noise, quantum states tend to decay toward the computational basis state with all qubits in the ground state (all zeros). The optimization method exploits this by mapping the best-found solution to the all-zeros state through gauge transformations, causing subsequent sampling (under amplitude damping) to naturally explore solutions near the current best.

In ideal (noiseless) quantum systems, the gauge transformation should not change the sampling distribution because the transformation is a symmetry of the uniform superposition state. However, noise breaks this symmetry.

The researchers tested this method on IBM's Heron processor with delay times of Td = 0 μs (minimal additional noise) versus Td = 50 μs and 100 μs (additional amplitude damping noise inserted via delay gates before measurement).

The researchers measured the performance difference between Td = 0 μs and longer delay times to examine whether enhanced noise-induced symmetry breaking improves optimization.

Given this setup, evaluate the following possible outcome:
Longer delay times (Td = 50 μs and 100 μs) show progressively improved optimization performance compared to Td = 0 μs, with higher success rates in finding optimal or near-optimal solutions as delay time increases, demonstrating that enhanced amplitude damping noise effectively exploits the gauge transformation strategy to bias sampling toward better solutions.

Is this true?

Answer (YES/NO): YES